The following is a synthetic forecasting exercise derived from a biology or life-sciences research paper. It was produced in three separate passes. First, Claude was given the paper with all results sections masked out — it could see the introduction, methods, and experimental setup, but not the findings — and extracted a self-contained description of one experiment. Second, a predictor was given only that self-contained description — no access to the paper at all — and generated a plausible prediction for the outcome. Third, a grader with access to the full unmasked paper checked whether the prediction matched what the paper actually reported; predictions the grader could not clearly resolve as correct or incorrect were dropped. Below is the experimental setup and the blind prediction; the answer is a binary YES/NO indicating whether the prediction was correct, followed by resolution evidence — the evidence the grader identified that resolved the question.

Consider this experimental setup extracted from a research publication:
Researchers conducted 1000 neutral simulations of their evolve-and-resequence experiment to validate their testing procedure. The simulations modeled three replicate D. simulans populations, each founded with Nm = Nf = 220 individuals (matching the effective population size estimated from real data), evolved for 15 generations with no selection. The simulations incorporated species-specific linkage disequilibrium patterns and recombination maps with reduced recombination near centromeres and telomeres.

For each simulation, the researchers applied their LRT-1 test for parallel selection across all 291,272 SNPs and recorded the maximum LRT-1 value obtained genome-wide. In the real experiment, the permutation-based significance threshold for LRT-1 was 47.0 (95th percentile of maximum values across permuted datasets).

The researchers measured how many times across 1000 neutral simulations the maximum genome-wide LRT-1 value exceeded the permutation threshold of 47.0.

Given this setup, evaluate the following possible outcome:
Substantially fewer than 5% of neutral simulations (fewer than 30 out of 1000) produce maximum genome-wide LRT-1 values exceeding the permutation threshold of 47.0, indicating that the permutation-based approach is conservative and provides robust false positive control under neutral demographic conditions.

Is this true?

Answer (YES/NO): YES